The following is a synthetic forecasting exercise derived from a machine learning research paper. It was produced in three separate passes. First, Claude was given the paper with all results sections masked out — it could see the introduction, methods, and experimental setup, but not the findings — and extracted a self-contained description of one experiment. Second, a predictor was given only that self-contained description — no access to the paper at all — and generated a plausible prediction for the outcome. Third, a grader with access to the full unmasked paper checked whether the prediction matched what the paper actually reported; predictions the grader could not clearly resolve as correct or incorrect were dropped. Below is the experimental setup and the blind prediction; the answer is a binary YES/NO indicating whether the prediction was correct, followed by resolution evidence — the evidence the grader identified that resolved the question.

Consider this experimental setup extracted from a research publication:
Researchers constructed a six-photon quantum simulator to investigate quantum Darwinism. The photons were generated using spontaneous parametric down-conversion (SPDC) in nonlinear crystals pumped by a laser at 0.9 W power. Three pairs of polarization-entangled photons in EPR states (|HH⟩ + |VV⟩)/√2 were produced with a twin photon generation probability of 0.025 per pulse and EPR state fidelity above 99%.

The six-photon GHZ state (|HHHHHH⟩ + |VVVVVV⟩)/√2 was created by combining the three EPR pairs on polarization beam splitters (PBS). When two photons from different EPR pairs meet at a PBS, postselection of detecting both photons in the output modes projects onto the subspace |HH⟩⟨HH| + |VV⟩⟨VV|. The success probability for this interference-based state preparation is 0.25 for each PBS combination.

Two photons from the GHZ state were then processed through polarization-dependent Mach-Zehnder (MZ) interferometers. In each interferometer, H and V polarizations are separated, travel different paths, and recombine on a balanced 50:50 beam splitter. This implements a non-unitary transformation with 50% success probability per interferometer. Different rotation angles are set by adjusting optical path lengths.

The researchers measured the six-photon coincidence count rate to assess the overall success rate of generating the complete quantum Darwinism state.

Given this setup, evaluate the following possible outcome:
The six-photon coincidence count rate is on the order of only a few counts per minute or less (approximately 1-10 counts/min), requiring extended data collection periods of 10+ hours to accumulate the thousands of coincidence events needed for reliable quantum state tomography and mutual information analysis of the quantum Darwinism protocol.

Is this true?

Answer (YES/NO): NO